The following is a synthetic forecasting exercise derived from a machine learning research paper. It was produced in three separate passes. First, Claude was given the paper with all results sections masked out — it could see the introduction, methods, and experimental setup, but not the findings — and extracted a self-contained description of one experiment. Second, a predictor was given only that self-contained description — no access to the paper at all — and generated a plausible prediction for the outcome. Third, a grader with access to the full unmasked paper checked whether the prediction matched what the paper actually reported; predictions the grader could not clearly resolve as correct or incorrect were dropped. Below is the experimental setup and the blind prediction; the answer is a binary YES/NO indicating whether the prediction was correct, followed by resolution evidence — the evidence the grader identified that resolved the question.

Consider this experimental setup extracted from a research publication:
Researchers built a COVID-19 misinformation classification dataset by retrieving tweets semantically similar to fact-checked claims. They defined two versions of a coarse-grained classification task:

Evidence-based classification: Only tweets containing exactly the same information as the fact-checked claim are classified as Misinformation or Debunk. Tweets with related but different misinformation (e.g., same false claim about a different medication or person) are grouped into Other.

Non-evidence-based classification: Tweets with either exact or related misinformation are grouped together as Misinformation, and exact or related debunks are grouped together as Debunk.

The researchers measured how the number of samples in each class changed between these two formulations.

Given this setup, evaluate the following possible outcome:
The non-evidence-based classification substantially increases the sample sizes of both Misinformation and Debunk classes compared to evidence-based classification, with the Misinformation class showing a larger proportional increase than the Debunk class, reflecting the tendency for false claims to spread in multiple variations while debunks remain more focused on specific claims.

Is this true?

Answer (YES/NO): YES